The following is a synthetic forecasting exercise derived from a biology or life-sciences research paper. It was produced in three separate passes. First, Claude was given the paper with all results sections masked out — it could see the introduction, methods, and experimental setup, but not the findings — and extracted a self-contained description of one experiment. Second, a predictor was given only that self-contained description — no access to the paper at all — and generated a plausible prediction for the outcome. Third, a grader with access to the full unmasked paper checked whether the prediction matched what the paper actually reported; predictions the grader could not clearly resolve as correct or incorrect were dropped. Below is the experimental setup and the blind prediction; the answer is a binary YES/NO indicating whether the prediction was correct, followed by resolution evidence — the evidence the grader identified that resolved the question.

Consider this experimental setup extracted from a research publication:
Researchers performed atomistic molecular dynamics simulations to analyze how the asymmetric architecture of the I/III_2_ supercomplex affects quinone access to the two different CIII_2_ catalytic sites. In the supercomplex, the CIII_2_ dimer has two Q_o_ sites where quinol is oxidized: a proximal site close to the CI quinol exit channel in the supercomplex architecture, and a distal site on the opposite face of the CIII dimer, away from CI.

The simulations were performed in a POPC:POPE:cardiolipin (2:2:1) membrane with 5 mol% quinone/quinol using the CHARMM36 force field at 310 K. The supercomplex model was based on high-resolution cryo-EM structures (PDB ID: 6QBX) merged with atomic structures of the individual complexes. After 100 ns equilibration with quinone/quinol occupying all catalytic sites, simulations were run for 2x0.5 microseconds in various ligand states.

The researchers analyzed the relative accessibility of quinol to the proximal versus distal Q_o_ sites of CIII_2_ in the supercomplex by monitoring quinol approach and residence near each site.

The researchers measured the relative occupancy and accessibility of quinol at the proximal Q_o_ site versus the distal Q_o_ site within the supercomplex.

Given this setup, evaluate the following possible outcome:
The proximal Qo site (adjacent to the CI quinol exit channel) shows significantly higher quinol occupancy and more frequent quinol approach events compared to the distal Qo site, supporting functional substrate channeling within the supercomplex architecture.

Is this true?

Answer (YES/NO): NO